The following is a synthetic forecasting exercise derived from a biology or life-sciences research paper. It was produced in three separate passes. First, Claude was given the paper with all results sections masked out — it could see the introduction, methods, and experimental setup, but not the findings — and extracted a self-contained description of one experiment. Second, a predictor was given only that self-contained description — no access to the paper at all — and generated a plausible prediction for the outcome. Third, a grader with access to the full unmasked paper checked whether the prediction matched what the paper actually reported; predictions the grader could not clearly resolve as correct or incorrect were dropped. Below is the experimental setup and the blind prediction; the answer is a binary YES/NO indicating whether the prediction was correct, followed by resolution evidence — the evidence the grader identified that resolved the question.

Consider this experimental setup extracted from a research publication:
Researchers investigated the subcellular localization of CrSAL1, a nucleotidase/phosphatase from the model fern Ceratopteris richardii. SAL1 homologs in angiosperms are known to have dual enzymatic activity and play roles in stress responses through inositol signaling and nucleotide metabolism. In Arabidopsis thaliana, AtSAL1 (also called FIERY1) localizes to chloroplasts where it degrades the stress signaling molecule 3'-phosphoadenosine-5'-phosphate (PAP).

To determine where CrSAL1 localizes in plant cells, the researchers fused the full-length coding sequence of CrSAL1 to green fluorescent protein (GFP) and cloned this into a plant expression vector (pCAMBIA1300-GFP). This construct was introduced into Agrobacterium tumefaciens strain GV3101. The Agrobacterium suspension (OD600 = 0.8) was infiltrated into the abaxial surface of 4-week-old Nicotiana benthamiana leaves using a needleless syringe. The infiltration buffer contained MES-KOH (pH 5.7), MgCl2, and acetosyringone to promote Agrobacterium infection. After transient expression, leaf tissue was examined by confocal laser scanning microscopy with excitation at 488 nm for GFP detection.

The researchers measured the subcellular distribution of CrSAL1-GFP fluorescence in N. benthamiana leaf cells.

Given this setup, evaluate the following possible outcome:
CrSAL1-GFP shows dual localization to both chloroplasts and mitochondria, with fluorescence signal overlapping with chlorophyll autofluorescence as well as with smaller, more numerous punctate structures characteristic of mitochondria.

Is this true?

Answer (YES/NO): NO